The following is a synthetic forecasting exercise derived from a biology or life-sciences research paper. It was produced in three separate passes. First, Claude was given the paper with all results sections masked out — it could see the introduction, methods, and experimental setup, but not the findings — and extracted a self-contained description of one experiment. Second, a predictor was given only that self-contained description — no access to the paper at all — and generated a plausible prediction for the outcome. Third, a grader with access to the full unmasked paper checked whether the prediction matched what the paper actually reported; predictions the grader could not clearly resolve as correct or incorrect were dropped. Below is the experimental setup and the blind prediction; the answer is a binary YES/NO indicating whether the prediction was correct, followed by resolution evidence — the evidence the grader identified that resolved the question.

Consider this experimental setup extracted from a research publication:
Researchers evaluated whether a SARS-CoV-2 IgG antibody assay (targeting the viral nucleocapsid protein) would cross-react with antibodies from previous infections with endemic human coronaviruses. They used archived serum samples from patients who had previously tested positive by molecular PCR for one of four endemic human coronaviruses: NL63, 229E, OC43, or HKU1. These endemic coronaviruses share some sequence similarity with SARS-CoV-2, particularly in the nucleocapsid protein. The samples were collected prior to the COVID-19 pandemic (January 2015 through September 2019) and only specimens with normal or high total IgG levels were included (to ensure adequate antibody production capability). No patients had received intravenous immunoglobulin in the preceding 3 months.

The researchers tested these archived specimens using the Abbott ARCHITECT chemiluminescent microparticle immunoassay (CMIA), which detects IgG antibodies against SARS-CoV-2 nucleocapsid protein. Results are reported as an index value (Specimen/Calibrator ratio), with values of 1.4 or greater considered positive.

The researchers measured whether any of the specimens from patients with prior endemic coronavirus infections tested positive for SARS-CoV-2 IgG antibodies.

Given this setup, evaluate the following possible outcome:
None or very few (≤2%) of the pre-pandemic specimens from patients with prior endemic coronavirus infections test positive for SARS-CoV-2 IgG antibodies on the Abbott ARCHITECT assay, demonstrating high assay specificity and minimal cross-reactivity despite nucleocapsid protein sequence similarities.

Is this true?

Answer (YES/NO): YES